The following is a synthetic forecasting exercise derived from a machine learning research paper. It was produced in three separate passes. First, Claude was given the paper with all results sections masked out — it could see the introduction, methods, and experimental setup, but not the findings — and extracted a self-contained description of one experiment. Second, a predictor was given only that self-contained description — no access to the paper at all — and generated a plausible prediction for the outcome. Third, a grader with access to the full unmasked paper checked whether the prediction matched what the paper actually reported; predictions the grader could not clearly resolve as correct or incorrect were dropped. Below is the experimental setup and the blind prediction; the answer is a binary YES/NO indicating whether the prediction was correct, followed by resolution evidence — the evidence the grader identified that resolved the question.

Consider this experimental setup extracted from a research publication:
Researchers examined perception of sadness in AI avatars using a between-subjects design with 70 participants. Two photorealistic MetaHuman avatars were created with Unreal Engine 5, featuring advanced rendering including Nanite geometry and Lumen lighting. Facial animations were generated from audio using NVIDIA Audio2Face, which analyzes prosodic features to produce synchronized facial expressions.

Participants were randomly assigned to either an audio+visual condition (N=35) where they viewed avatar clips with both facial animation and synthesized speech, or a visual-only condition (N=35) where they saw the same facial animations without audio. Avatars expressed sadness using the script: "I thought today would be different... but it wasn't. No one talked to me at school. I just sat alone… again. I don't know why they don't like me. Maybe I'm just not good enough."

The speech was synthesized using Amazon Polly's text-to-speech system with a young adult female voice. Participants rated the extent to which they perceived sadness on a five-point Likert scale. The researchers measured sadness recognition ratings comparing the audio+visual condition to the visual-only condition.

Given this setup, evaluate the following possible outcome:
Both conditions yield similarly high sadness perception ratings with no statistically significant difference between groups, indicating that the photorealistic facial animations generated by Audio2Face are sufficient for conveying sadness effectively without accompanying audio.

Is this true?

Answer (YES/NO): YES